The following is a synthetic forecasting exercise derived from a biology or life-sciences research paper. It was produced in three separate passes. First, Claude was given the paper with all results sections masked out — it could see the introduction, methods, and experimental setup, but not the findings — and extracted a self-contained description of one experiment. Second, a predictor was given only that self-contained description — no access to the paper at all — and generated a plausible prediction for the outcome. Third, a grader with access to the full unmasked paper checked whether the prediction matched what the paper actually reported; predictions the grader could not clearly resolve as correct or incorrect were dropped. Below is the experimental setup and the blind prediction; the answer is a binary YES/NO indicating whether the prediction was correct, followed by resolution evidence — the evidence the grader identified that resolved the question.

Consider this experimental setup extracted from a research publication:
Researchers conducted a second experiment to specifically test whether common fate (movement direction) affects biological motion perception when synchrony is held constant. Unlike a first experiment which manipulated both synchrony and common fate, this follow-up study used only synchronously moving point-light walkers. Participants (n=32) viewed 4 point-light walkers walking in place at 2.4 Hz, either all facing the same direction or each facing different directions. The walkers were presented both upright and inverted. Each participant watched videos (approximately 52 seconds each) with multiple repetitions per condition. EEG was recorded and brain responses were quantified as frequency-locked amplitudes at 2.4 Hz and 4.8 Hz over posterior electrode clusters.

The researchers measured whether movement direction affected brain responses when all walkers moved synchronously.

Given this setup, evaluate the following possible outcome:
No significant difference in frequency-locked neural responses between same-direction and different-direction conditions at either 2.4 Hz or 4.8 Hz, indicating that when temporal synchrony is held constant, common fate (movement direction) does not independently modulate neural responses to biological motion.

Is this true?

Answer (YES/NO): YES